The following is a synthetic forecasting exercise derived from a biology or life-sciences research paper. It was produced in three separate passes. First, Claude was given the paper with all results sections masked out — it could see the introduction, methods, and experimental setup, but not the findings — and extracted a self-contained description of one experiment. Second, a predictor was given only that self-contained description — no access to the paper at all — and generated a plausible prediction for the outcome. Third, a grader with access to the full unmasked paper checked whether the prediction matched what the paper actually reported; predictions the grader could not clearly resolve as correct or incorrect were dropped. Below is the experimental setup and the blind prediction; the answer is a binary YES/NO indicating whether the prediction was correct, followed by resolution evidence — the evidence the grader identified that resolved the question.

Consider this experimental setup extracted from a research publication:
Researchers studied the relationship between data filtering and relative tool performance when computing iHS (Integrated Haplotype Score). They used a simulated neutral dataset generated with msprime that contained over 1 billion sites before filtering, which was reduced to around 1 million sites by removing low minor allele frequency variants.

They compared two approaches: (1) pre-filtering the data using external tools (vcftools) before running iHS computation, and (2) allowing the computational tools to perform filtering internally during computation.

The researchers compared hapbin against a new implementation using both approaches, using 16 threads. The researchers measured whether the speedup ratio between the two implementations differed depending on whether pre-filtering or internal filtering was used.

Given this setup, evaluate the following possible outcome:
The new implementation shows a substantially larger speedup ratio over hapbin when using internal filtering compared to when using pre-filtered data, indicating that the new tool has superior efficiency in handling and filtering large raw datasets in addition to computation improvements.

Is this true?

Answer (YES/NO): YES